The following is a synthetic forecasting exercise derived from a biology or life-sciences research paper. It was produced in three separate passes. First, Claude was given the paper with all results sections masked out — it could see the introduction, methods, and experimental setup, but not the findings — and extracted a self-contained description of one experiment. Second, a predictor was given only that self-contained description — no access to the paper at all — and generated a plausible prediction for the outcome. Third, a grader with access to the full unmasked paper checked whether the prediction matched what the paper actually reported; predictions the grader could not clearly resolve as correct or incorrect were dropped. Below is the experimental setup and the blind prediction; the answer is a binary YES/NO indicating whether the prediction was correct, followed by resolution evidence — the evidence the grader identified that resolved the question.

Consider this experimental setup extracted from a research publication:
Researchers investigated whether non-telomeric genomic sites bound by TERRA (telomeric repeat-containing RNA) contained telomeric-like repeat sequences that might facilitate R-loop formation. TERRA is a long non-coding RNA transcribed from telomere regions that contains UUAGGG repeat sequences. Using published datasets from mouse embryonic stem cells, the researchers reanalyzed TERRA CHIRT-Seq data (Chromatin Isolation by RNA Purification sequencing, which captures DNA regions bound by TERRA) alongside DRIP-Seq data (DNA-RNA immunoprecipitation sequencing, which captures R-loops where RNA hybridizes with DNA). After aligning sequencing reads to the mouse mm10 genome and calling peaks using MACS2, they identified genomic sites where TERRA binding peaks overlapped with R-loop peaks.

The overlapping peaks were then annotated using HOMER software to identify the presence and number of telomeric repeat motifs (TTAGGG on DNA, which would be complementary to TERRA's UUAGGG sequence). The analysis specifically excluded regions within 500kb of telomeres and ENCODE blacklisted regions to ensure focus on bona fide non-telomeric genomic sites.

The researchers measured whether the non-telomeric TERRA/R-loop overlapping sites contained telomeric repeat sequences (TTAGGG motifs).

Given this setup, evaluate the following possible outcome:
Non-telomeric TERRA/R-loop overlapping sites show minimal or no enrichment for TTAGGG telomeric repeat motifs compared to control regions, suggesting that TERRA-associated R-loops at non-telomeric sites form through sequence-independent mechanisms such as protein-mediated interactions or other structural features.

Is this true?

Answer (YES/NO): NO